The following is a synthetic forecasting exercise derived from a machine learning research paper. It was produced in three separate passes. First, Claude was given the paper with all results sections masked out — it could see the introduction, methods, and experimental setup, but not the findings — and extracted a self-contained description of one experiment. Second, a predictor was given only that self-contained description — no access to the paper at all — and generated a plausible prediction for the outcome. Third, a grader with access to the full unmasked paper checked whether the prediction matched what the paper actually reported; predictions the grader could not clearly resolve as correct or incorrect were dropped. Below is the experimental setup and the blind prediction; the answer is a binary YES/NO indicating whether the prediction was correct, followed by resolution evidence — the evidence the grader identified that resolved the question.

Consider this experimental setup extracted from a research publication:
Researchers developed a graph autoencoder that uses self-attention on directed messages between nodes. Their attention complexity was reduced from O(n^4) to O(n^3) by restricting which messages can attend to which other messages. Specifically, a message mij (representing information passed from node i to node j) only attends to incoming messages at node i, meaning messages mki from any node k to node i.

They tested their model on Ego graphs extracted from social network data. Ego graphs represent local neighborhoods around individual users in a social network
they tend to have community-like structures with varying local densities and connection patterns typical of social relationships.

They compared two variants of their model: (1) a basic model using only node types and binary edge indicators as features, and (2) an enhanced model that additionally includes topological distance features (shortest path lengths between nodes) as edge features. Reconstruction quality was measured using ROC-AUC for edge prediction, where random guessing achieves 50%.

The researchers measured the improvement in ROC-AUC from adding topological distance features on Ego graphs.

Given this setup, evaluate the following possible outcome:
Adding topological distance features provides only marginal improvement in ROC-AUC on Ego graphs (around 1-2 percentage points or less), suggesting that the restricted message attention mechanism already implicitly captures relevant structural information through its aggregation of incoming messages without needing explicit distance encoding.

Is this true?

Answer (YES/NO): YES